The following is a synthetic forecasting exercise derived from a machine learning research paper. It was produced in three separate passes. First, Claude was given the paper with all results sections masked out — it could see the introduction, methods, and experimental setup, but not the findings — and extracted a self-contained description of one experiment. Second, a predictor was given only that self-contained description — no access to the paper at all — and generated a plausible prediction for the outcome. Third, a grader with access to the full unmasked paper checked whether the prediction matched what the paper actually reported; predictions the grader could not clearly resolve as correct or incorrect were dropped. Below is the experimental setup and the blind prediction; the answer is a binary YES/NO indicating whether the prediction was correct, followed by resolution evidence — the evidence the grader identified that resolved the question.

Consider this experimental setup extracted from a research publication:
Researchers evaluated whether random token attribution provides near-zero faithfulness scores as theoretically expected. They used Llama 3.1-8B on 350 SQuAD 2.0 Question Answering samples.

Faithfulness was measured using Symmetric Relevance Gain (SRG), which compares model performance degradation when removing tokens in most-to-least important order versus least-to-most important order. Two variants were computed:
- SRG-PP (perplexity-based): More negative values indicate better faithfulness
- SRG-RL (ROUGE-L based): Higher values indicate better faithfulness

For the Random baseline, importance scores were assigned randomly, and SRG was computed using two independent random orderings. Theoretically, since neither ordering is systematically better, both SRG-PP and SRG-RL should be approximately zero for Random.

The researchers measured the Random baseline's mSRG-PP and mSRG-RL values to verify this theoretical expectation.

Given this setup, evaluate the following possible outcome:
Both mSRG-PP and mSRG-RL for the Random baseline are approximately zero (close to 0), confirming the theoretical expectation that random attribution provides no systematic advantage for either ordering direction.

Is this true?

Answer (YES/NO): YES